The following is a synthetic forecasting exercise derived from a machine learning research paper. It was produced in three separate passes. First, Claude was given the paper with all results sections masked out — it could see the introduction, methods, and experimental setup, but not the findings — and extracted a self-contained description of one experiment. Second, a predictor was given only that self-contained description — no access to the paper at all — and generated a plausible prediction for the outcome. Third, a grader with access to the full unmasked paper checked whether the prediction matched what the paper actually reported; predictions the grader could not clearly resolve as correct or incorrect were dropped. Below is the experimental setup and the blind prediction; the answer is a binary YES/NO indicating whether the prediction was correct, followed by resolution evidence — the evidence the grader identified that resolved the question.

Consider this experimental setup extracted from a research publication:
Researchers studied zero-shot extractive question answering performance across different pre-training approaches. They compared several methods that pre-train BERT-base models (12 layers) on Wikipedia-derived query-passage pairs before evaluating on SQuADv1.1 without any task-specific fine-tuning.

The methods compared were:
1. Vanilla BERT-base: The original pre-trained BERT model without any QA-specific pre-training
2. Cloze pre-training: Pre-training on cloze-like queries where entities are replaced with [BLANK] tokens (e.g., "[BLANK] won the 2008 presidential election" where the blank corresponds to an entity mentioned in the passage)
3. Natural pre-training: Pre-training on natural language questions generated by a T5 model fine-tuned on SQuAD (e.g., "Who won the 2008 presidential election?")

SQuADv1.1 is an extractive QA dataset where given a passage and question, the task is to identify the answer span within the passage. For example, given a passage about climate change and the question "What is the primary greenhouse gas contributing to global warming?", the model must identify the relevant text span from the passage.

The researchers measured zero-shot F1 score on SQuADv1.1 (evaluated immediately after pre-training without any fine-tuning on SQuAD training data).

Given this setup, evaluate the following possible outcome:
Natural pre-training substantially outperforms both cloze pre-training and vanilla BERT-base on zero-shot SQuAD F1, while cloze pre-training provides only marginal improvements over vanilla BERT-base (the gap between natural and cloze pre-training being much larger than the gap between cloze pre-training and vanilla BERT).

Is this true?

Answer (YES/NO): NO